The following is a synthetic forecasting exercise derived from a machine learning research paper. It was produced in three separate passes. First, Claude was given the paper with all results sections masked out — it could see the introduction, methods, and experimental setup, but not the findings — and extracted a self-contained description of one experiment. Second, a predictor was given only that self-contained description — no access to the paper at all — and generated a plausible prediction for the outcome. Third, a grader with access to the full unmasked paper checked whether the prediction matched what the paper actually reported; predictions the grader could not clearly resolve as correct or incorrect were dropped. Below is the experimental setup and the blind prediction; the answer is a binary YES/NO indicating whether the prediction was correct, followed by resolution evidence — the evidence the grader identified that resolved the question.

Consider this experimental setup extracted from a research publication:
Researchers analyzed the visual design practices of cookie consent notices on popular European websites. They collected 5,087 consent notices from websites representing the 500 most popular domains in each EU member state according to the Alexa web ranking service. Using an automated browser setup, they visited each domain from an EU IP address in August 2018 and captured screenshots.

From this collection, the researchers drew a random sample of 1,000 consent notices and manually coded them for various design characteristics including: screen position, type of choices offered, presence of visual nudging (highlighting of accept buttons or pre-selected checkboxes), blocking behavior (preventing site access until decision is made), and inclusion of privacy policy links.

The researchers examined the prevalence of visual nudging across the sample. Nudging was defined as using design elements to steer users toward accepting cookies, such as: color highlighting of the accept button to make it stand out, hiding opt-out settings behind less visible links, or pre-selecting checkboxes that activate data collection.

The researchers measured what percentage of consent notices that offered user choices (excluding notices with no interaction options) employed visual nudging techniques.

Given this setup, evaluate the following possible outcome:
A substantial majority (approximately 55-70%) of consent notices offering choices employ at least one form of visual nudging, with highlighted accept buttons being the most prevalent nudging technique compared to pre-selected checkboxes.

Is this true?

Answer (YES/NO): NO